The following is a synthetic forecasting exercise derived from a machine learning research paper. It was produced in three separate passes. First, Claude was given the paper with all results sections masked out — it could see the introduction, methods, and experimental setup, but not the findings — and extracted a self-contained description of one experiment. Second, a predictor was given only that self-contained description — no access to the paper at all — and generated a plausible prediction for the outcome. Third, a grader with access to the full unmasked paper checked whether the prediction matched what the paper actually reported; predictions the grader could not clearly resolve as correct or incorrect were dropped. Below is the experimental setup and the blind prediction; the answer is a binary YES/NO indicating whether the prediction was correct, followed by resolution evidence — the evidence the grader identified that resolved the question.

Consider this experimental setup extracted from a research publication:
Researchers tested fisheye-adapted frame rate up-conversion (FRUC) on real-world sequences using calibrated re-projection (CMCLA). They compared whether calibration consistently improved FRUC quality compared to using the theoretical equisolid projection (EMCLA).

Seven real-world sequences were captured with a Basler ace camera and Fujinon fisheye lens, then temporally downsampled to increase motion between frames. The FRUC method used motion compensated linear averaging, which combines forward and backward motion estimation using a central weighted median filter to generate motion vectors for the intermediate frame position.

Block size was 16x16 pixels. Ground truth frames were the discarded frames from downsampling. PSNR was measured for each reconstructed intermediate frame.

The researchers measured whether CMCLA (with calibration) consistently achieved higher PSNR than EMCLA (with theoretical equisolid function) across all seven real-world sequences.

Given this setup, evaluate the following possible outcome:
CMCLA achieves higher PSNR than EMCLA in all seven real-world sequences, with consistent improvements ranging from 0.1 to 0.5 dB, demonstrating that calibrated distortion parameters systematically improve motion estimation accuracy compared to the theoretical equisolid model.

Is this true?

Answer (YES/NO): NO